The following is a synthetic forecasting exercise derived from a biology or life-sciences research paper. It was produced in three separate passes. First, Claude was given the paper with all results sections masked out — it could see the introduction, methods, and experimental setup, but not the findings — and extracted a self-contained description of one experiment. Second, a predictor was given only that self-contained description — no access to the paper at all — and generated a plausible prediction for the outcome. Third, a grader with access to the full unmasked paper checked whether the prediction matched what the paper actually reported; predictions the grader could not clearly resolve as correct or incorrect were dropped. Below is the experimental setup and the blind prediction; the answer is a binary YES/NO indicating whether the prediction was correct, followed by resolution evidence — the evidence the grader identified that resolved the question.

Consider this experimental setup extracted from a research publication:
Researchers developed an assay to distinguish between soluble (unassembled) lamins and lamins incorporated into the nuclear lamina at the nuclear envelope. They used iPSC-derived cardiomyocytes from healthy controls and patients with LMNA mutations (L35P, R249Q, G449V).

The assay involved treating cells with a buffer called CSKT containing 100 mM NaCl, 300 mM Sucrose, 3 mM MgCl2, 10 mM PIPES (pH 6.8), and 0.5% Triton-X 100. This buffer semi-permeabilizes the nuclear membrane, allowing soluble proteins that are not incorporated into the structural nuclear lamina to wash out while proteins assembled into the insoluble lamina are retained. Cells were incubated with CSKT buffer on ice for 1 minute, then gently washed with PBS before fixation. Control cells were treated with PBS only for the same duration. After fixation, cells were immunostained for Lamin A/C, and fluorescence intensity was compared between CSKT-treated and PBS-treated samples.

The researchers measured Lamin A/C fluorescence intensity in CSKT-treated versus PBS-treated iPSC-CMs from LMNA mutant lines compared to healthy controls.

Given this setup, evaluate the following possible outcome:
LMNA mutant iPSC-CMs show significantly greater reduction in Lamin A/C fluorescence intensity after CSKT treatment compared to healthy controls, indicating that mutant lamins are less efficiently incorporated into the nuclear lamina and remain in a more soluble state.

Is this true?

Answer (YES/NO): NO